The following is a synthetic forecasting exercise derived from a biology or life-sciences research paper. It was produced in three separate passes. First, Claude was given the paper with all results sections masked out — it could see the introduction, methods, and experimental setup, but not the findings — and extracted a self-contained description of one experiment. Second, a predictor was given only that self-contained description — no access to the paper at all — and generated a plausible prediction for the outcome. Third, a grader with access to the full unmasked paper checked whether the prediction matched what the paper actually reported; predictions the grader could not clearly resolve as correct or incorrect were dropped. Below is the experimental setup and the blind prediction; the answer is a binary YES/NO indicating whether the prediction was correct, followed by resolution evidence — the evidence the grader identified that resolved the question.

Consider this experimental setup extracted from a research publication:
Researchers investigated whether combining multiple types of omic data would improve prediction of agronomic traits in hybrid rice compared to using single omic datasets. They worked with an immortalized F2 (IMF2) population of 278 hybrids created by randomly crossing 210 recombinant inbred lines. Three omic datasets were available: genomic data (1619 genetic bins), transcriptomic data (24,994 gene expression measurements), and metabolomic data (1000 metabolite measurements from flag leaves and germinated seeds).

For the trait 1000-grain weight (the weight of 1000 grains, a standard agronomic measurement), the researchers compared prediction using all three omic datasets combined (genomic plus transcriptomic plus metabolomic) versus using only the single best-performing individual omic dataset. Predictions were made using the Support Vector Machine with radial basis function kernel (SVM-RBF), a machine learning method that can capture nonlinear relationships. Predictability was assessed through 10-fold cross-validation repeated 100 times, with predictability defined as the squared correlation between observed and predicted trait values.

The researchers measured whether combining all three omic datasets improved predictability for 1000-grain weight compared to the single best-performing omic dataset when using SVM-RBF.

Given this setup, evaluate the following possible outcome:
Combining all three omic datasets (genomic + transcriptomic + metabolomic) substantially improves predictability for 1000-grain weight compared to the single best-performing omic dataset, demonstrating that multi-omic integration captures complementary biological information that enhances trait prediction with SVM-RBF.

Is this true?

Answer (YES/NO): NO